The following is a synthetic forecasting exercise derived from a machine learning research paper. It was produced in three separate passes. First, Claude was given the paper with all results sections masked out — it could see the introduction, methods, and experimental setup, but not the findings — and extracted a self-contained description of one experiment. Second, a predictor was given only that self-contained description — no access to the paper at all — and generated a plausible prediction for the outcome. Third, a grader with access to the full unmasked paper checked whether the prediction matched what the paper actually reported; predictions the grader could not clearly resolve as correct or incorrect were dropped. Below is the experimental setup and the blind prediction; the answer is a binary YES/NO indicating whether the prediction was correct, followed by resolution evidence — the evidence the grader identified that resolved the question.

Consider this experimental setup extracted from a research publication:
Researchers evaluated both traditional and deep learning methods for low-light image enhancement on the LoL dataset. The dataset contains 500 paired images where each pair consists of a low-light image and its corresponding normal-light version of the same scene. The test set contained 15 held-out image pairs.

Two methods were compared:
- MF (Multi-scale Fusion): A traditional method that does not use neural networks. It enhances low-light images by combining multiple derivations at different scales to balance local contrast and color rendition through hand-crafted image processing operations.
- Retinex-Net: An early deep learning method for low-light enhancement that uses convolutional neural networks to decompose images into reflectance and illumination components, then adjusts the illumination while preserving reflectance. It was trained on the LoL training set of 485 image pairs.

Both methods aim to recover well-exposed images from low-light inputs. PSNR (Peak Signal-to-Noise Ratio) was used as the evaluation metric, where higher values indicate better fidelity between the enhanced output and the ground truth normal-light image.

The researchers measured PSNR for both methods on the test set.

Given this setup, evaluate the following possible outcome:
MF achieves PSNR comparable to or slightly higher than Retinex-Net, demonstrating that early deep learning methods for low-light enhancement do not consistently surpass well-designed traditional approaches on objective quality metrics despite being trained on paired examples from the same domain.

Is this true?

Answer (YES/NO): YES